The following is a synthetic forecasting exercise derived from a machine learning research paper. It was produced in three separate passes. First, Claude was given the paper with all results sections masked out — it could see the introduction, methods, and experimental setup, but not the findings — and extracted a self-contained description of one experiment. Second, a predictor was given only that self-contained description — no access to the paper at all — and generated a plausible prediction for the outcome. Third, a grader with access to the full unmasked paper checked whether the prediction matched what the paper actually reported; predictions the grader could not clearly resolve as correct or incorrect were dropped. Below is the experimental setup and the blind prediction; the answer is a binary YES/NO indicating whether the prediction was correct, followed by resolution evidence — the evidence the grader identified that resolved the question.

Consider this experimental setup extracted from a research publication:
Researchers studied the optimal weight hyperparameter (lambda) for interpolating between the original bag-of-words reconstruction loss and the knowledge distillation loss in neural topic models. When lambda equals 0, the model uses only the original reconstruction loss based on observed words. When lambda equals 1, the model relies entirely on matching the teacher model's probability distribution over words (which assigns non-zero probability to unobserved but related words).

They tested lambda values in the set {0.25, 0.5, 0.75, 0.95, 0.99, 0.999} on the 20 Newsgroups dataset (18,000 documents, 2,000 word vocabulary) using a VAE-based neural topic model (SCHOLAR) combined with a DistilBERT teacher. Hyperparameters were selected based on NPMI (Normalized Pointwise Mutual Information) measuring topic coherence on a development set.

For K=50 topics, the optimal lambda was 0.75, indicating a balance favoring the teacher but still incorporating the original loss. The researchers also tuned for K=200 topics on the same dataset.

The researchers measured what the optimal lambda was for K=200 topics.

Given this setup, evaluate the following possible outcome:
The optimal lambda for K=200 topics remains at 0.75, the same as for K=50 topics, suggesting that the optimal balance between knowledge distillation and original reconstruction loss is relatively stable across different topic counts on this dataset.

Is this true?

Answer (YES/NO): NO